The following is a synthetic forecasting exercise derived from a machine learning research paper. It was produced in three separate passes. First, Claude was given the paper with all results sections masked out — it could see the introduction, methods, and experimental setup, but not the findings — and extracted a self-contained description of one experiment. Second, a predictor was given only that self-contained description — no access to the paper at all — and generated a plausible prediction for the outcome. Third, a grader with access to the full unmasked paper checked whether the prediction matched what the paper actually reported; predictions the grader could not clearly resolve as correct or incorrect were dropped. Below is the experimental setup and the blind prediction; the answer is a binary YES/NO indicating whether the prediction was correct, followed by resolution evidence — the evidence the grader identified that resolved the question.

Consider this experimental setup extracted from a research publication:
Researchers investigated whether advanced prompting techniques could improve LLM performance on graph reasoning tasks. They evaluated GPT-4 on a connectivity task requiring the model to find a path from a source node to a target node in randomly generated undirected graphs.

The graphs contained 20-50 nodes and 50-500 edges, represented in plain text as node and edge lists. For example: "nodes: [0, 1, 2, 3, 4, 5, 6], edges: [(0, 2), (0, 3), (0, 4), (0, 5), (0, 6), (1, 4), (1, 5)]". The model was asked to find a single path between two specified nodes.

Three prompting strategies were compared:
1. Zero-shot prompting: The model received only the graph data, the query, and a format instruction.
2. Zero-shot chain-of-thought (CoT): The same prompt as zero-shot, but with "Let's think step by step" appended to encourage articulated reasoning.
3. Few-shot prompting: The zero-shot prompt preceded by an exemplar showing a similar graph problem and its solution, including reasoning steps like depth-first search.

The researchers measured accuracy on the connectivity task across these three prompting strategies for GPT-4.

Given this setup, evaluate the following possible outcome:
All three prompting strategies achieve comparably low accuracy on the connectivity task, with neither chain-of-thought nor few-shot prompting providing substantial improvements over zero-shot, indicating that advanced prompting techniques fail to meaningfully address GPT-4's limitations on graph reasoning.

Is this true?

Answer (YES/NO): NO